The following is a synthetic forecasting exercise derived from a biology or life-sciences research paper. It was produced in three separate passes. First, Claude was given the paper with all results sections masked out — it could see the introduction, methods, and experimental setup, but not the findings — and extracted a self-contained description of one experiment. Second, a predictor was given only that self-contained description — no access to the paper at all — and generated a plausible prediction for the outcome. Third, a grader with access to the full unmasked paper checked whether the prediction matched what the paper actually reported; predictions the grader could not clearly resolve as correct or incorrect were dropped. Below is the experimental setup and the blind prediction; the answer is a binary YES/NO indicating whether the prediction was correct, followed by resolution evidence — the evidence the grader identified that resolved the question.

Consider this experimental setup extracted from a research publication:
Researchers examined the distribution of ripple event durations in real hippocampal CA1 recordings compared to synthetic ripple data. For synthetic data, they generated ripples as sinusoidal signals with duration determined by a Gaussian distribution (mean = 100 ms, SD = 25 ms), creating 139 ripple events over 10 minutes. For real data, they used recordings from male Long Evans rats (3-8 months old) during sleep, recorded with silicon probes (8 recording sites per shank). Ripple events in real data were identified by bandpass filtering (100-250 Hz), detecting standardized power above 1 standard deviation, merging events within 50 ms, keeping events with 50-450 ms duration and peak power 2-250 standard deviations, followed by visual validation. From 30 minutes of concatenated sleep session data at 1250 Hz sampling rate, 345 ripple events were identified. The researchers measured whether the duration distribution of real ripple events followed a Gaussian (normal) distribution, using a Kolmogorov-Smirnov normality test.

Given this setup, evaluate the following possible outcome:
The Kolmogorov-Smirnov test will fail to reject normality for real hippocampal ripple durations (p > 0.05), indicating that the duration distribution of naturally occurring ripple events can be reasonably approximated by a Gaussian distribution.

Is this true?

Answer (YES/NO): NO